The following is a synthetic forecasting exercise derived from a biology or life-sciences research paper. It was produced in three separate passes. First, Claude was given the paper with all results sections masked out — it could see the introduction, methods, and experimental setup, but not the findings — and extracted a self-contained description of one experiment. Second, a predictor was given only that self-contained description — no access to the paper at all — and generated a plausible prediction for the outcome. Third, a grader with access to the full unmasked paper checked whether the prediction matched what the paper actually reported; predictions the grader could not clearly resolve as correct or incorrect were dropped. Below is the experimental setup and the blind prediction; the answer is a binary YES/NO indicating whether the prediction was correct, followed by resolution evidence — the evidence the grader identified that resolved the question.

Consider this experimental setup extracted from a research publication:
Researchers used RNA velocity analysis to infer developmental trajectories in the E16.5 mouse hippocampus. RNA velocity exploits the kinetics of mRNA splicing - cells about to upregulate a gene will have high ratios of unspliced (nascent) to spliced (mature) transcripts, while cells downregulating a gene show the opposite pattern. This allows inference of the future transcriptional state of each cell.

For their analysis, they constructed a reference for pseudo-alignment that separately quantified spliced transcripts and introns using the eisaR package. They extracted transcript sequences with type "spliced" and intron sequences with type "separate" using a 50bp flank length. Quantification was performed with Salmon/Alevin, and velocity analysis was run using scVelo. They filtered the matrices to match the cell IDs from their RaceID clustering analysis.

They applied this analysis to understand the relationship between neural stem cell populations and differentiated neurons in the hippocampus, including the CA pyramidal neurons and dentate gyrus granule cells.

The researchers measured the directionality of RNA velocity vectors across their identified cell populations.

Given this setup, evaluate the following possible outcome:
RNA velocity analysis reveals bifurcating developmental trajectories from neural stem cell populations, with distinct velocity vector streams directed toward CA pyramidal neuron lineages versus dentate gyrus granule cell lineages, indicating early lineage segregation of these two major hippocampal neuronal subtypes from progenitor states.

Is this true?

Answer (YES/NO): NO